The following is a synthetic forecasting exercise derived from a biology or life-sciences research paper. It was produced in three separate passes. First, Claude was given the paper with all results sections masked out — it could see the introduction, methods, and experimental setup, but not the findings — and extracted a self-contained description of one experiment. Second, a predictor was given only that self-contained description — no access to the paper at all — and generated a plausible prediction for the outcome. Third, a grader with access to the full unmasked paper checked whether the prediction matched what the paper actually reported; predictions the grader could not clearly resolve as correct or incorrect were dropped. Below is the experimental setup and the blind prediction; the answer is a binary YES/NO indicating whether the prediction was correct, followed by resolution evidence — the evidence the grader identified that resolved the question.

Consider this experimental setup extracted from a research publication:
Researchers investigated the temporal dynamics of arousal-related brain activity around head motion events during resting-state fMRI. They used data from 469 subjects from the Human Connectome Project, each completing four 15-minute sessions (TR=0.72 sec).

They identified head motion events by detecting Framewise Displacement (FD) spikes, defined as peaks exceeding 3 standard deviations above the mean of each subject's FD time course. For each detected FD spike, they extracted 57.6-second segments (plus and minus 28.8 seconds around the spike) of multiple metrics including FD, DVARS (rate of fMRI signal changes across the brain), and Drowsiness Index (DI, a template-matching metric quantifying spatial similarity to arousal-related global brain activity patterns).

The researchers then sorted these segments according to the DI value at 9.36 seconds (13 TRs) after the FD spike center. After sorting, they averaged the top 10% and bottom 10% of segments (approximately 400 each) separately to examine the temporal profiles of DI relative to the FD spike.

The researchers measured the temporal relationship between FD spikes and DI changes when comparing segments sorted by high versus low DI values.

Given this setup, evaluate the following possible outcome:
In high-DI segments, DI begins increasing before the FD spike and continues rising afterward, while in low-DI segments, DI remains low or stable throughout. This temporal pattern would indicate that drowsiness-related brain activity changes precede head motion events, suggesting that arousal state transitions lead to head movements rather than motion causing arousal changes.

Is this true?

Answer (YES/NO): NO